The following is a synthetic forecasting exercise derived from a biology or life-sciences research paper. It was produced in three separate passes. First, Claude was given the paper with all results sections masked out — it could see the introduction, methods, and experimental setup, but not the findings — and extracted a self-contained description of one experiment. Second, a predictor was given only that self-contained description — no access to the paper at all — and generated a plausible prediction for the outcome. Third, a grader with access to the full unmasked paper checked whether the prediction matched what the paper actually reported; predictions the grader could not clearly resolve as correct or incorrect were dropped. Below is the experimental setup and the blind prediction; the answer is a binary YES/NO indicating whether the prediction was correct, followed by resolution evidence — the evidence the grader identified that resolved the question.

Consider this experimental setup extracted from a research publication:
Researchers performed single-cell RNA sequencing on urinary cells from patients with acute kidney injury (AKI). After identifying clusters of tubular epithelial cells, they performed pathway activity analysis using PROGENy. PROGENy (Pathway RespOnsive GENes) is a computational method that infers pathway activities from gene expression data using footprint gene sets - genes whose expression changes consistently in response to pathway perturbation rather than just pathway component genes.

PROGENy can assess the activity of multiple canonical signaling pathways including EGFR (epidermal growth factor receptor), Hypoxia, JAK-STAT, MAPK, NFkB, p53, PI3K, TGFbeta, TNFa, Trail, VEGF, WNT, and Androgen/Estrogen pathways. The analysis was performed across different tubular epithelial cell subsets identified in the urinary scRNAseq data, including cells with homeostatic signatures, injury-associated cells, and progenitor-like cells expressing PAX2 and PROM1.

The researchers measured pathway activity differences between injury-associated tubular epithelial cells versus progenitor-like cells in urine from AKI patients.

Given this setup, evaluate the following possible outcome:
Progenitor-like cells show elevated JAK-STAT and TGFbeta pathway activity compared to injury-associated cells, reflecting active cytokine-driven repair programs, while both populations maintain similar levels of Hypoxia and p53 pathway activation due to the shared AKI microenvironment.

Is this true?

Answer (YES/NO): NO